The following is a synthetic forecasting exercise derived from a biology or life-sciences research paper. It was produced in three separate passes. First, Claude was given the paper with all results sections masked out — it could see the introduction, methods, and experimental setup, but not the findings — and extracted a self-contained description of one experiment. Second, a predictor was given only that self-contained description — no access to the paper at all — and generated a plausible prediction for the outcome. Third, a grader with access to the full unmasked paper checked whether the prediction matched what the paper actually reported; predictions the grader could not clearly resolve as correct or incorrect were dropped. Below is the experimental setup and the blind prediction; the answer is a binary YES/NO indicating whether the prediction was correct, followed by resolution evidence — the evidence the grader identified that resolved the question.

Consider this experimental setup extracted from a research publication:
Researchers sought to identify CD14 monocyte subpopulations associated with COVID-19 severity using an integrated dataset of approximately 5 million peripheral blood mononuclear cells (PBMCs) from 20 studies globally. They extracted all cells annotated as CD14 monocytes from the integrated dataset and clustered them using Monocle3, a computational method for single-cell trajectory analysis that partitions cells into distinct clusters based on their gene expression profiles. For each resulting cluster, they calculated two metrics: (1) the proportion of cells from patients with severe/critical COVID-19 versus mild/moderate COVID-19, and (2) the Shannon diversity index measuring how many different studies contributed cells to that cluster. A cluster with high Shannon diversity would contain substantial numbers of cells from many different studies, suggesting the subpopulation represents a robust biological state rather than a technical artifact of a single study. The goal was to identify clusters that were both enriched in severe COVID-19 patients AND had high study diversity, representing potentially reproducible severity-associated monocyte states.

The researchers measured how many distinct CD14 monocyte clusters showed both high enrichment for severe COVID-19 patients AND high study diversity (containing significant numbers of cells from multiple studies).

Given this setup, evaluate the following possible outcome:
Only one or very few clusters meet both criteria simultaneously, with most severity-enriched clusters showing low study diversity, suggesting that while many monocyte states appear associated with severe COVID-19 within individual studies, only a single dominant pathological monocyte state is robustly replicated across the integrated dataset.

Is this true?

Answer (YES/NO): YES